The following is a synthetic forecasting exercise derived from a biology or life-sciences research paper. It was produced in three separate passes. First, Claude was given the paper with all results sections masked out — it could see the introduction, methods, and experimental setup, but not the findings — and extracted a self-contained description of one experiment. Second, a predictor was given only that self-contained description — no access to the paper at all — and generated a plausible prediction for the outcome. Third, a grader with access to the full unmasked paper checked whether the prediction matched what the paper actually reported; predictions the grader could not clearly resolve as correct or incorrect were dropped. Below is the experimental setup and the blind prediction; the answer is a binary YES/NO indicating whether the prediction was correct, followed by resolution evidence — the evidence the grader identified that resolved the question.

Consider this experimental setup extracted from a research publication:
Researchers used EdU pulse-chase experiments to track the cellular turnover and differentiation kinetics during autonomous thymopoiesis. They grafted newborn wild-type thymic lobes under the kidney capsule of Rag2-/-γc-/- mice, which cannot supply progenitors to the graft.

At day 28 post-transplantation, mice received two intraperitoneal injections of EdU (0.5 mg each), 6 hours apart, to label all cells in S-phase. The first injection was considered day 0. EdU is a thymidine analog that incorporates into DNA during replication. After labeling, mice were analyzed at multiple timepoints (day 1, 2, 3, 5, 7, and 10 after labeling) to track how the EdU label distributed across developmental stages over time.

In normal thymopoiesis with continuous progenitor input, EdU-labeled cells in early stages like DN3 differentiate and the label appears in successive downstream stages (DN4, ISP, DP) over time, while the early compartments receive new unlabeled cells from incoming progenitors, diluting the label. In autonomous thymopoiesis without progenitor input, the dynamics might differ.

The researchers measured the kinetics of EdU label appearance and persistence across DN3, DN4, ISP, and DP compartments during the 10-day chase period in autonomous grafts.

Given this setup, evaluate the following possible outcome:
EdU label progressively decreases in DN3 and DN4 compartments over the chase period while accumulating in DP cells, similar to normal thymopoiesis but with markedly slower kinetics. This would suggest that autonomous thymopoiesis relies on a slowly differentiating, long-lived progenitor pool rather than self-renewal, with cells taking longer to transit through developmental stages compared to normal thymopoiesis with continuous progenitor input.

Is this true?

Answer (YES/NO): NO